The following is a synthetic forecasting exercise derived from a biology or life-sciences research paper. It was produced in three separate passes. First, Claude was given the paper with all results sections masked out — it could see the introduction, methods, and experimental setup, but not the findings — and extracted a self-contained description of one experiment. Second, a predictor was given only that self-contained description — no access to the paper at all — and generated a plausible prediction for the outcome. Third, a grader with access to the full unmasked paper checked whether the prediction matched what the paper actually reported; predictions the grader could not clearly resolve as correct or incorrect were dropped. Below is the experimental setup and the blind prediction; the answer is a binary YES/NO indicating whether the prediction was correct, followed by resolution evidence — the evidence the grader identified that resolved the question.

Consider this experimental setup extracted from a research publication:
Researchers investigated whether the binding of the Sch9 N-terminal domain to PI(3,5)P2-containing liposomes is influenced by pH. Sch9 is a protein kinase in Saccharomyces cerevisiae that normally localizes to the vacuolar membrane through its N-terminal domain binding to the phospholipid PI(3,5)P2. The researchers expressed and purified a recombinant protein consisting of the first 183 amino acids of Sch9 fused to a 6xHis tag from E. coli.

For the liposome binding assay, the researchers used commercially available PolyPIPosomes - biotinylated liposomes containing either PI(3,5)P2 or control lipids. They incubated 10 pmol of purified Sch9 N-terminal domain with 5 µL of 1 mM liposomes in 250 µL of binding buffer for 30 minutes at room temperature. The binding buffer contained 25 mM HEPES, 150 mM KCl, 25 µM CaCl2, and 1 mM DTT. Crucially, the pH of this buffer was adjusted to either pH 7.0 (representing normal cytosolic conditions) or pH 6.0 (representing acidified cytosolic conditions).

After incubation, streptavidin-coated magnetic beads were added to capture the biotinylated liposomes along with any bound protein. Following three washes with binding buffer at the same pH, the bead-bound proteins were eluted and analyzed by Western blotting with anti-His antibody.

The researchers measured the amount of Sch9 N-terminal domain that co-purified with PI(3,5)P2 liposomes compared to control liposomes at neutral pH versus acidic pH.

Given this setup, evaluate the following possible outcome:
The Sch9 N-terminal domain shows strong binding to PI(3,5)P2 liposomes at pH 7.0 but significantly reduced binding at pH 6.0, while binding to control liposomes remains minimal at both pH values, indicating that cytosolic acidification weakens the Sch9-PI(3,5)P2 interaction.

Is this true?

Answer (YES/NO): YES